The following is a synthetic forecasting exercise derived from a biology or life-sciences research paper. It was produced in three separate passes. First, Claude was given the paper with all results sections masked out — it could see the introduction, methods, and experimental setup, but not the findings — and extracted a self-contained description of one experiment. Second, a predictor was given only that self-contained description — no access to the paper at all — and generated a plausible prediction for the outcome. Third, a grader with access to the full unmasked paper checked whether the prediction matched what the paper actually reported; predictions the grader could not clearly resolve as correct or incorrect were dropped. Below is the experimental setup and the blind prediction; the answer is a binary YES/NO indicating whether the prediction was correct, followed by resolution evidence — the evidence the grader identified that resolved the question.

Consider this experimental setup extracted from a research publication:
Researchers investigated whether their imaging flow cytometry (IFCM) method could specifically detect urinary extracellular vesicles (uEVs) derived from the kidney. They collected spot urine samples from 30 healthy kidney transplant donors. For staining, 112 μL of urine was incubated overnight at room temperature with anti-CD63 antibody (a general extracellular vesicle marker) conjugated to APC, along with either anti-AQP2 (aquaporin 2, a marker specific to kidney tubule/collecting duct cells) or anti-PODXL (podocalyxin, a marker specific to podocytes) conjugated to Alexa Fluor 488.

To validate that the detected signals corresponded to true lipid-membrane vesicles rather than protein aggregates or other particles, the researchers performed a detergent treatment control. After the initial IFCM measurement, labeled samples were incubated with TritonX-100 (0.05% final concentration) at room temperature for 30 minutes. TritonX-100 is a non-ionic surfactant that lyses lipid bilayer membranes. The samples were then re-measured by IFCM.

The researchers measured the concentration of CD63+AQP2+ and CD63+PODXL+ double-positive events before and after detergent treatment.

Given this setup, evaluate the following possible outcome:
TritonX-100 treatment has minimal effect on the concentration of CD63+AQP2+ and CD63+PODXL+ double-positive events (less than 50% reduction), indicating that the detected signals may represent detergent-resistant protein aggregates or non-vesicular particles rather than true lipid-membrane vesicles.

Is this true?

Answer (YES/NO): NO